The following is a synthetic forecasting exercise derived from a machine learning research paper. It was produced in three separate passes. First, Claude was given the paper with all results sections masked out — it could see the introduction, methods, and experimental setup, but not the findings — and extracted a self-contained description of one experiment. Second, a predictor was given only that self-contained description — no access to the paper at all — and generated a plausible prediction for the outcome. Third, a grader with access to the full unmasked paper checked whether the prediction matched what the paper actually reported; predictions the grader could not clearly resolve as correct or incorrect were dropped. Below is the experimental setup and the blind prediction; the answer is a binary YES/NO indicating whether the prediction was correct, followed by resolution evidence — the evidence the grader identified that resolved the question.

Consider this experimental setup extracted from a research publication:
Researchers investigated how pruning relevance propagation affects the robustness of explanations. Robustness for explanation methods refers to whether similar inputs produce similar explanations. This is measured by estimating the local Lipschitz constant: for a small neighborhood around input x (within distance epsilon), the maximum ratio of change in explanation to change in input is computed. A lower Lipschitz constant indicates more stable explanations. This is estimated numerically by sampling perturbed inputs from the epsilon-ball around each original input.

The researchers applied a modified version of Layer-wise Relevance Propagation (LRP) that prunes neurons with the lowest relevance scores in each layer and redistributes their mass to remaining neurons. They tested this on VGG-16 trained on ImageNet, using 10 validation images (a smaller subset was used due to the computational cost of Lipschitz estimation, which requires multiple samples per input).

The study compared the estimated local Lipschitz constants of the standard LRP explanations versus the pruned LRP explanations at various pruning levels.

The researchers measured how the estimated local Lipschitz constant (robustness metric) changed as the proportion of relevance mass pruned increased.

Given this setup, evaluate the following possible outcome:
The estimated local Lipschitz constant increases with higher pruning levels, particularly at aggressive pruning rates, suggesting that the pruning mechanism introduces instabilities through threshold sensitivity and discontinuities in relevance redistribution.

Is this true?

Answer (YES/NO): NO